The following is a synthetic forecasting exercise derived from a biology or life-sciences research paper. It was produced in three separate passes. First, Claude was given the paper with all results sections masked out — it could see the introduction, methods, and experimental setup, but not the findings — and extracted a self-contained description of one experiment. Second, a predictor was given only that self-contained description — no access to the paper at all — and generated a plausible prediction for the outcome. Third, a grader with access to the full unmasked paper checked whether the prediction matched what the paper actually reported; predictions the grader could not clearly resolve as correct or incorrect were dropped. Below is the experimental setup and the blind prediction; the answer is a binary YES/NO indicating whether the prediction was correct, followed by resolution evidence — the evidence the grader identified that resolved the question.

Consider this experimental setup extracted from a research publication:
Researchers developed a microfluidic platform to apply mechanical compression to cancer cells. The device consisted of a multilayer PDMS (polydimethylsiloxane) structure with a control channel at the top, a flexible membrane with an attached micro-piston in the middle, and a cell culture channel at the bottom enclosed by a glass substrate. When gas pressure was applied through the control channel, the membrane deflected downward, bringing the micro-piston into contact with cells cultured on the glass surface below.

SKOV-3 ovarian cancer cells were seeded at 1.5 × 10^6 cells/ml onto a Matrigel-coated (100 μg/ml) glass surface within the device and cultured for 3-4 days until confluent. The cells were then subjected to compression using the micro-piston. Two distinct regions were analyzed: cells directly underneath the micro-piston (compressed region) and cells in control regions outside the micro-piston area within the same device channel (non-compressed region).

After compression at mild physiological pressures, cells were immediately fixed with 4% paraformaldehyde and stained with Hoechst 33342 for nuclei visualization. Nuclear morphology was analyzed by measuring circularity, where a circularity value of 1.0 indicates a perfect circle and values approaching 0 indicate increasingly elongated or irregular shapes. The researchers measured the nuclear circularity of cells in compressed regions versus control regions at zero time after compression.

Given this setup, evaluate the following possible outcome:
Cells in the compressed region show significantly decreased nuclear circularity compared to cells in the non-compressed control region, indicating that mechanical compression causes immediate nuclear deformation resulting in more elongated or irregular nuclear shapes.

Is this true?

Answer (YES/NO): YES